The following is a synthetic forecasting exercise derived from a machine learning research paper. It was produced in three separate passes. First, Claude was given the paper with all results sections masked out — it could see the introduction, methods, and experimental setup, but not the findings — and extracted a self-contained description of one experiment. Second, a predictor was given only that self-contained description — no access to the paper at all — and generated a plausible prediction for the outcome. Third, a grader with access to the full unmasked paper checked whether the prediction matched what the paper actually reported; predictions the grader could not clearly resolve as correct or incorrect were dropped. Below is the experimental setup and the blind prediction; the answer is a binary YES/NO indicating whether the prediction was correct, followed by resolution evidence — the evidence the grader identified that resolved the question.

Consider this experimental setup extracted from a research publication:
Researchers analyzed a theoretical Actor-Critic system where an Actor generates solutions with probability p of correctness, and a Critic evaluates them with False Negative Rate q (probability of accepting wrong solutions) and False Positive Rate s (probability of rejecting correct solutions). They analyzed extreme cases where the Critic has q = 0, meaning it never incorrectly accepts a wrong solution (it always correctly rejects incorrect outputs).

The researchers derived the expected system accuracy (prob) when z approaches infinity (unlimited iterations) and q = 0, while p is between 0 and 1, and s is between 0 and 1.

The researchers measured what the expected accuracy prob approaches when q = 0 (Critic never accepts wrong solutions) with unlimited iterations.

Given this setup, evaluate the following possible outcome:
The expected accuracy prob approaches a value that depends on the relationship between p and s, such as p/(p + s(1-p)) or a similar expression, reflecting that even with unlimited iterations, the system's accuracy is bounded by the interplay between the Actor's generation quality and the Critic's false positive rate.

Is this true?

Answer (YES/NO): NO